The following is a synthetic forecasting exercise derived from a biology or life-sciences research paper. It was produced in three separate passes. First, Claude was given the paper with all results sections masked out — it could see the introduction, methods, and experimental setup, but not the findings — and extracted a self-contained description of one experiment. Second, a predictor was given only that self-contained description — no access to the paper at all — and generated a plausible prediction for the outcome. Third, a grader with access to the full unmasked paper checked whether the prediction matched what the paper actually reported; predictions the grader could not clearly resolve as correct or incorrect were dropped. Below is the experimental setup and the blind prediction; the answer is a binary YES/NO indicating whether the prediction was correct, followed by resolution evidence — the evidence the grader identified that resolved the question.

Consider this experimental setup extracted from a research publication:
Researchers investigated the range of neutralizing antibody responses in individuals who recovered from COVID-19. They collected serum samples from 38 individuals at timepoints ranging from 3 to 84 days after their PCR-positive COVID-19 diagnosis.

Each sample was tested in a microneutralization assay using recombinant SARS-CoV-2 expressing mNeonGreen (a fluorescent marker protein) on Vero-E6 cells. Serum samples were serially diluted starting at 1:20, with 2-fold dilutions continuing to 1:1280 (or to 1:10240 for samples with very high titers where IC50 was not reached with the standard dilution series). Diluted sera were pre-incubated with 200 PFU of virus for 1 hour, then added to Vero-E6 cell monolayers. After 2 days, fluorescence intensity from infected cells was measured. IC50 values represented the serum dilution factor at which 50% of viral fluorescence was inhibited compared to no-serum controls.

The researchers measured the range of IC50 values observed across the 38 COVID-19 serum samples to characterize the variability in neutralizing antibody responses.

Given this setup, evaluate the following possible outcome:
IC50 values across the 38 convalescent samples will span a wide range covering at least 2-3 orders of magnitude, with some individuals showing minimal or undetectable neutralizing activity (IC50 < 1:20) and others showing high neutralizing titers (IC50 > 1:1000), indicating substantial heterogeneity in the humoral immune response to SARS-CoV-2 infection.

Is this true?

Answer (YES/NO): NO